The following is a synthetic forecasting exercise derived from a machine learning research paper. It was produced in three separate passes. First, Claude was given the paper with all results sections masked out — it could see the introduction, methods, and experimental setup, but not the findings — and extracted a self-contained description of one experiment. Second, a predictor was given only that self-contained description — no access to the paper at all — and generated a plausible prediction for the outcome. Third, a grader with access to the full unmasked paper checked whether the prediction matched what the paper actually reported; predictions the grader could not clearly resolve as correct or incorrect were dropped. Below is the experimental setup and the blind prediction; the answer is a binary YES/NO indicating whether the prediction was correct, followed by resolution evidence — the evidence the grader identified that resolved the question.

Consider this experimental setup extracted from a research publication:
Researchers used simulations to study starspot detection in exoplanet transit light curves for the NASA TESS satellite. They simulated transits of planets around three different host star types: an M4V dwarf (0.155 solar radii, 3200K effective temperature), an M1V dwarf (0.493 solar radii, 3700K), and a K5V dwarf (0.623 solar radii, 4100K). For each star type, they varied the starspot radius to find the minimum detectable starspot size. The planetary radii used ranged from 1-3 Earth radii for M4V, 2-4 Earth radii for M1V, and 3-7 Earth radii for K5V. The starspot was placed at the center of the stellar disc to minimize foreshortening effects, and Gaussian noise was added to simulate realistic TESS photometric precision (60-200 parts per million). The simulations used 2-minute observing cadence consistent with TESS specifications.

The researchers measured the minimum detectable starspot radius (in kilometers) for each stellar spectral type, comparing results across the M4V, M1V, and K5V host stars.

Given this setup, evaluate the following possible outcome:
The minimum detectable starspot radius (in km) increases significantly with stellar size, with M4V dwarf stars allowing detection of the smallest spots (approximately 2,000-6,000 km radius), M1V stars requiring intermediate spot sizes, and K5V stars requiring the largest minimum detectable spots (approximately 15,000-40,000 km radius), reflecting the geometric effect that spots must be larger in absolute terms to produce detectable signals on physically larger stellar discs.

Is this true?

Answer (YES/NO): NO